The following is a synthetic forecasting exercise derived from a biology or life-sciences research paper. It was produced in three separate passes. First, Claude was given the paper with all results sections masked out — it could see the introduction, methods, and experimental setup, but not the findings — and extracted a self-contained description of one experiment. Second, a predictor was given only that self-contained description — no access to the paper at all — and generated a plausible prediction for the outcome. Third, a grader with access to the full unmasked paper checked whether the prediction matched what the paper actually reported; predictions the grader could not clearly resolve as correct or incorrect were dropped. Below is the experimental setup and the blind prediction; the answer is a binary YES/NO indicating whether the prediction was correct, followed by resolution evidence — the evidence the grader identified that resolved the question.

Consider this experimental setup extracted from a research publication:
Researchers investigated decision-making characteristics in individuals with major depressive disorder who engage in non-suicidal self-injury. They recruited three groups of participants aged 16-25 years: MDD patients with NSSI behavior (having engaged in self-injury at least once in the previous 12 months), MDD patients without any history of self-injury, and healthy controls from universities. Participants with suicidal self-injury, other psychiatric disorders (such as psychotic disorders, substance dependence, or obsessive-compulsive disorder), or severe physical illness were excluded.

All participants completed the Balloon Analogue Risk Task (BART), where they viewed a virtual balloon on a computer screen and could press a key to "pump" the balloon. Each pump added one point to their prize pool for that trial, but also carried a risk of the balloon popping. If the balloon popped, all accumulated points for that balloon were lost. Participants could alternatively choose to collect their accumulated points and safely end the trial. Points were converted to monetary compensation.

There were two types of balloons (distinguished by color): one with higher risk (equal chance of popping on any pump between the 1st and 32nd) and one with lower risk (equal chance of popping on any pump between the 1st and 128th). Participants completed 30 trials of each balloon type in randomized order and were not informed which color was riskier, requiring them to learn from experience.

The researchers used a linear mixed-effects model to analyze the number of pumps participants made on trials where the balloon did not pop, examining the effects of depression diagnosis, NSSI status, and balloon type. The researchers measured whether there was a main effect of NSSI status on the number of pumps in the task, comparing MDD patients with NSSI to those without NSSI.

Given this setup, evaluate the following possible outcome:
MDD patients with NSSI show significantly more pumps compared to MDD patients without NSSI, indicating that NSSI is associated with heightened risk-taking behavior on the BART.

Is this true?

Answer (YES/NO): NO